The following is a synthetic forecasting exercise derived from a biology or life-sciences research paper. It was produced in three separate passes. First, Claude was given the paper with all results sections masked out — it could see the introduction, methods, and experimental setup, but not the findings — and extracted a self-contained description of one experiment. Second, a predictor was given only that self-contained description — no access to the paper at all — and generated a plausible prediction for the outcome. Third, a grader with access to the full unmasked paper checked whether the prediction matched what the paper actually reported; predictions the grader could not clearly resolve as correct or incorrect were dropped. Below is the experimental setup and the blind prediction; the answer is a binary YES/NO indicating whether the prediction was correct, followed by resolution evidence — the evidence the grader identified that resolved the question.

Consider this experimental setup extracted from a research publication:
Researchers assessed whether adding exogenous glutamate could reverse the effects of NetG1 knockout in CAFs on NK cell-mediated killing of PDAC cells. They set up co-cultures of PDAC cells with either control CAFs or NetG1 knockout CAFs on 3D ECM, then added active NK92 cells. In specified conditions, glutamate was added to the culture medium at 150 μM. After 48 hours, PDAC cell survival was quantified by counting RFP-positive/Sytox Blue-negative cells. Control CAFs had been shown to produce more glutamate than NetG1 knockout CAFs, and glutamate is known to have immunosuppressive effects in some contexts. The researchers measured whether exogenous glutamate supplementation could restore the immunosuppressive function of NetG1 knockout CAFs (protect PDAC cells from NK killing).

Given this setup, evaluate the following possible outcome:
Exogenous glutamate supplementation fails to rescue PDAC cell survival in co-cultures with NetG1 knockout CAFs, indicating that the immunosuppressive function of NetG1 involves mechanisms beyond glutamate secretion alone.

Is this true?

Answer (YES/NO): NO